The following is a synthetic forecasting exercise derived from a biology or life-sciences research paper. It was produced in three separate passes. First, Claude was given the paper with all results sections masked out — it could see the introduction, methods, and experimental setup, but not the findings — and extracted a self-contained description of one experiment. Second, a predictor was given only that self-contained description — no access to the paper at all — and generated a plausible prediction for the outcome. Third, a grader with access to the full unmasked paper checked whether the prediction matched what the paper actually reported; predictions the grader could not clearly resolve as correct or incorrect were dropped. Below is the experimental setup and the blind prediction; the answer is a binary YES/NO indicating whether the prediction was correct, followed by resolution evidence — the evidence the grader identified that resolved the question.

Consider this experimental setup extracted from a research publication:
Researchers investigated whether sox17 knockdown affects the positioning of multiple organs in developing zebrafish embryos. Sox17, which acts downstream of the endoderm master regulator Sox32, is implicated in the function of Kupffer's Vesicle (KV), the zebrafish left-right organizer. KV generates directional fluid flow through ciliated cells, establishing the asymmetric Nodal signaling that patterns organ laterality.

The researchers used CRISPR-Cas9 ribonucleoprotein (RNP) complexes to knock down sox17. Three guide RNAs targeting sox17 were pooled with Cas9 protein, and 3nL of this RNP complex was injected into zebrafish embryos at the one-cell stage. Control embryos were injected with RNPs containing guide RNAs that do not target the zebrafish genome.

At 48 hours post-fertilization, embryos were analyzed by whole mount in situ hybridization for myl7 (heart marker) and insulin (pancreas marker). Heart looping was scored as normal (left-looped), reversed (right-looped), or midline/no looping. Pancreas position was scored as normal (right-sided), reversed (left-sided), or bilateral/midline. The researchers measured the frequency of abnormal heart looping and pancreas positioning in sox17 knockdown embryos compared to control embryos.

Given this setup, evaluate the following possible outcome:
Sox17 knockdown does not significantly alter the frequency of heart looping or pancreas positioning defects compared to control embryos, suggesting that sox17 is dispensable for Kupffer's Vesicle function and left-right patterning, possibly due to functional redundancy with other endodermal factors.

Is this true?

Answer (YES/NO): NO